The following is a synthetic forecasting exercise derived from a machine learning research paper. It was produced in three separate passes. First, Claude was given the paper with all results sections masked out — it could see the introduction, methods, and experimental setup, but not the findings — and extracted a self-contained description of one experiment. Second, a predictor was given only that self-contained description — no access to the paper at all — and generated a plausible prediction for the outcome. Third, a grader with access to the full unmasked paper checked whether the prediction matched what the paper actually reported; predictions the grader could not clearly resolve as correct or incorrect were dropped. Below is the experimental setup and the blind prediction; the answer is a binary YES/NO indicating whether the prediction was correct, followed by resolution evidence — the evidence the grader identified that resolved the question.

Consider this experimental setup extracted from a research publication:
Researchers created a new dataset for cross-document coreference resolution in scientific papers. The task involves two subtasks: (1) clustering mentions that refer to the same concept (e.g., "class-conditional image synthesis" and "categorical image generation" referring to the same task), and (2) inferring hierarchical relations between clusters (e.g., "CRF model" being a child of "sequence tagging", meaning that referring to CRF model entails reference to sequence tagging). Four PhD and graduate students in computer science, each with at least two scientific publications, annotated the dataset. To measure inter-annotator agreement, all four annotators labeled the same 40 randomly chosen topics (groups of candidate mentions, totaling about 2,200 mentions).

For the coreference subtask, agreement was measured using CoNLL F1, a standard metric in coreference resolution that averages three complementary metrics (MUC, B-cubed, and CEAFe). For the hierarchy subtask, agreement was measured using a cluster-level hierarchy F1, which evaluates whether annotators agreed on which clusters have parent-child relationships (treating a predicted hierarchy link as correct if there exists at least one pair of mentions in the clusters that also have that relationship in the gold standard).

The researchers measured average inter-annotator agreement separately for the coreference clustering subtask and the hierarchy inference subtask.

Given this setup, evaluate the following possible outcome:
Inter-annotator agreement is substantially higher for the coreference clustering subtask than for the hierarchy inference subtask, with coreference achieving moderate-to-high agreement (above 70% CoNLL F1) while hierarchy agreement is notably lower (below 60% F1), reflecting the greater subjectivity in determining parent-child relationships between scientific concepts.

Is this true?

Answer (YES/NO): NO